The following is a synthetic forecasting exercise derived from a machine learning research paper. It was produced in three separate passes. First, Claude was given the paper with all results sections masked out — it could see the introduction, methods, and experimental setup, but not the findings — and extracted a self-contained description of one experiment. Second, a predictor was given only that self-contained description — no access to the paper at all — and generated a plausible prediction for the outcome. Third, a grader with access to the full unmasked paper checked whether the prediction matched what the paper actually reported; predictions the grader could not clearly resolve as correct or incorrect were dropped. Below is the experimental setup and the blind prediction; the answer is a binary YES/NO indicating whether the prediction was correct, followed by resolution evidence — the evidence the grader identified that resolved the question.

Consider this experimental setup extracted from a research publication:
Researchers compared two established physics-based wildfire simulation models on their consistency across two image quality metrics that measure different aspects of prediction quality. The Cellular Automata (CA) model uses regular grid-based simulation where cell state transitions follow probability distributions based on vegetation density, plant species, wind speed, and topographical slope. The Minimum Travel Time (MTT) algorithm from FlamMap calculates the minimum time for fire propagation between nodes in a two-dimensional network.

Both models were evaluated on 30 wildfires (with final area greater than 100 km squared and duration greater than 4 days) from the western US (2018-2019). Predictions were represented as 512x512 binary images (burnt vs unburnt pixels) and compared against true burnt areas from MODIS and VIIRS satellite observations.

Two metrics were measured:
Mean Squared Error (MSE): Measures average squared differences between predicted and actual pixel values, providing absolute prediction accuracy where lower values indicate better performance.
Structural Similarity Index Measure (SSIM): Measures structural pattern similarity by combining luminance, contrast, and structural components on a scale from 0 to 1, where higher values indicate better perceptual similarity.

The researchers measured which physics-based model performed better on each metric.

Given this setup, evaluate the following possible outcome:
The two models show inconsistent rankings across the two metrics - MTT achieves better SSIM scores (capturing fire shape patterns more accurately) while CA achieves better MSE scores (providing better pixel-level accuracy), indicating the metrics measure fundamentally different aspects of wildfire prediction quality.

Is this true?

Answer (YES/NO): NO